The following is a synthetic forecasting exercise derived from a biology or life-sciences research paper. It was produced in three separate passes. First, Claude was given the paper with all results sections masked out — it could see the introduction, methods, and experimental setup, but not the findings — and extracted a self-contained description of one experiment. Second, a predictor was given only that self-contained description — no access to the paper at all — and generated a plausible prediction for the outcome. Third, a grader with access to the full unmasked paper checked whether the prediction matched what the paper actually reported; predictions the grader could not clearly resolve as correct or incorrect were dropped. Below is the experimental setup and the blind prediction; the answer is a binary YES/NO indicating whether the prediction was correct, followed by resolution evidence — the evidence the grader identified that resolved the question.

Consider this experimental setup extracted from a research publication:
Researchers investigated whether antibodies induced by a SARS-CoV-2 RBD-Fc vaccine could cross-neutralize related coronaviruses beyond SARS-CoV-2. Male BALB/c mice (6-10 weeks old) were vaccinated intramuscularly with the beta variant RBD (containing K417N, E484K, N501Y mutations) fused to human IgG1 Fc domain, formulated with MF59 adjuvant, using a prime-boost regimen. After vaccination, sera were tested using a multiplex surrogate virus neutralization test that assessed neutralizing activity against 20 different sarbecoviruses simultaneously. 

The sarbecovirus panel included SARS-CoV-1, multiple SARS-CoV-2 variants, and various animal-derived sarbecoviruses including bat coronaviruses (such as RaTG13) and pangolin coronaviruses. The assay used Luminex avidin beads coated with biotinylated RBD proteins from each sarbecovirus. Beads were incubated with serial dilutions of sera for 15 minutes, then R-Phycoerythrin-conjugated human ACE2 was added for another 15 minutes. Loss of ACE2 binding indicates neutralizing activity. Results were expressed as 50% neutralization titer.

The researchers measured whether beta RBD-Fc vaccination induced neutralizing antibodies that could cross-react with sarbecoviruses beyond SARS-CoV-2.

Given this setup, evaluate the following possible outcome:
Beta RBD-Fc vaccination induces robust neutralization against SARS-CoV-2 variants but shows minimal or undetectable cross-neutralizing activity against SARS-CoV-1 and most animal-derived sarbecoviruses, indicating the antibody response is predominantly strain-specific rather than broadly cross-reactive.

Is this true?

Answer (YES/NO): NO